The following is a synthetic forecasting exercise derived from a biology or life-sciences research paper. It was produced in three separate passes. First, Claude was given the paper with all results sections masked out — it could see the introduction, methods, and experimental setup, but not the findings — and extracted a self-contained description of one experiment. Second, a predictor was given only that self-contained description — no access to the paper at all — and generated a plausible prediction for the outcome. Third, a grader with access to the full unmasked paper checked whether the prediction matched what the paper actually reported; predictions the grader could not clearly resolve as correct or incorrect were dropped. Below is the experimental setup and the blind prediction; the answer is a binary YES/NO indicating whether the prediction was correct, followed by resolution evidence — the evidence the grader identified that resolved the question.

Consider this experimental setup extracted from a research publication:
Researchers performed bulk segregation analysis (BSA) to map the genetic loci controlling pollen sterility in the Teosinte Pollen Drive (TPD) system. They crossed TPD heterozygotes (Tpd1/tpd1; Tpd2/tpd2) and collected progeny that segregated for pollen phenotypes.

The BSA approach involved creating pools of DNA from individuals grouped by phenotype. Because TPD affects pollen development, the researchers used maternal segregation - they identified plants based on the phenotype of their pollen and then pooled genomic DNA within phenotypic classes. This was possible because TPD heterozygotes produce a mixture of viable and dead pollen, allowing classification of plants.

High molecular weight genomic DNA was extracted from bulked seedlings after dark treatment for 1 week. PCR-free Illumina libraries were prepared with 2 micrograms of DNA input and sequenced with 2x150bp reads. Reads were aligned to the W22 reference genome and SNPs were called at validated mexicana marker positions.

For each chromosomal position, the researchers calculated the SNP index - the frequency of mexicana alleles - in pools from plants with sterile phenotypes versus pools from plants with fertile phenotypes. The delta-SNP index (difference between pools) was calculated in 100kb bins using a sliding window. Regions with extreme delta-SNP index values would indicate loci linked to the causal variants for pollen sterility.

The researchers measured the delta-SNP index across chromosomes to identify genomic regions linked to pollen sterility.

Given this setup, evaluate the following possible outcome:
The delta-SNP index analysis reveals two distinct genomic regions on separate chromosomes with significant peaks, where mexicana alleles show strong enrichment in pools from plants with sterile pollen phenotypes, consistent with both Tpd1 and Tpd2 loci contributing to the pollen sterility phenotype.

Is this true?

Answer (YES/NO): NO